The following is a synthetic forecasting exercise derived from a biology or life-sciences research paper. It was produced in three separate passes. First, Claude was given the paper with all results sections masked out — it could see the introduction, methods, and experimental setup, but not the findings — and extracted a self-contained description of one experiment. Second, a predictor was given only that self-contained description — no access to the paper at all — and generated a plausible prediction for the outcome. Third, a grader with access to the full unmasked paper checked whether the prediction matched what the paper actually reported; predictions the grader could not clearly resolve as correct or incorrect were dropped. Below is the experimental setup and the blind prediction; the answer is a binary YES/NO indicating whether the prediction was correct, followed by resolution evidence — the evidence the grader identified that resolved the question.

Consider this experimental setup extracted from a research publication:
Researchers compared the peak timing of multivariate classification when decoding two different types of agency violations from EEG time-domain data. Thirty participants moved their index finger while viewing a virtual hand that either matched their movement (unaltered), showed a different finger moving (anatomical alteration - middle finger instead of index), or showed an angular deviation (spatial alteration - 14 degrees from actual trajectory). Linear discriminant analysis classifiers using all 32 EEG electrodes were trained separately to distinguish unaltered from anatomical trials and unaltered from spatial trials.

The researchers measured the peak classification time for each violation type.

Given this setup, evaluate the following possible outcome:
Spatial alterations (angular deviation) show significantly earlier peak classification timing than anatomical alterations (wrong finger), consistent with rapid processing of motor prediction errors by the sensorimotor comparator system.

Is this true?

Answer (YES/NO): NO